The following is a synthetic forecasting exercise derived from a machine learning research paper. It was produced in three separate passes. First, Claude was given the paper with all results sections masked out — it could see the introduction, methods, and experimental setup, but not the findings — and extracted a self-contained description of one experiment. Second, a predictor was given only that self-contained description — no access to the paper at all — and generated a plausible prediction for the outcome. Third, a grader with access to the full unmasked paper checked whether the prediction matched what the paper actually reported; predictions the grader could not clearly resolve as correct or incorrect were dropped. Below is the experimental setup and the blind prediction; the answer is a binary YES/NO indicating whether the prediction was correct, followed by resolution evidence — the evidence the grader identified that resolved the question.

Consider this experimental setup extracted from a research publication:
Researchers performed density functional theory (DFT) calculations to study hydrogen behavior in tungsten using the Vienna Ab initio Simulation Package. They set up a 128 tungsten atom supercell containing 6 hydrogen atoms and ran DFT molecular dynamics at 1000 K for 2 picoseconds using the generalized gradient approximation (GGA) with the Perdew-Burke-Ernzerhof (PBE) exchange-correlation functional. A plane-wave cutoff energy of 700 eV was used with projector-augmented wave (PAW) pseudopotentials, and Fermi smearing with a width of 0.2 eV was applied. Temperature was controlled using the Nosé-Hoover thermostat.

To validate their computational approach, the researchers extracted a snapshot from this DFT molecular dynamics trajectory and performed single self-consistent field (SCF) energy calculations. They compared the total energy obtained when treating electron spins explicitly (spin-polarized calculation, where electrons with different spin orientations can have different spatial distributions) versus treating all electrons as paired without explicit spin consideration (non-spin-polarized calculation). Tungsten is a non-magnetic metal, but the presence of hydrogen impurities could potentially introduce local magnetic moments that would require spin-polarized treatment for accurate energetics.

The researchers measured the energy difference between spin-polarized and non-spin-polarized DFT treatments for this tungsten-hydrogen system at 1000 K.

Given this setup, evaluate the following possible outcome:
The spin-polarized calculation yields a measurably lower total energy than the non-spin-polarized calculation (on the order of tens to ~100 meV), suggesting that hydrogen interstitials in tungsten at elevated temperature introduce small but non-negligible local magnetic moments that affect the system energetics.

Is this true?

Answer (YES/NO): NO